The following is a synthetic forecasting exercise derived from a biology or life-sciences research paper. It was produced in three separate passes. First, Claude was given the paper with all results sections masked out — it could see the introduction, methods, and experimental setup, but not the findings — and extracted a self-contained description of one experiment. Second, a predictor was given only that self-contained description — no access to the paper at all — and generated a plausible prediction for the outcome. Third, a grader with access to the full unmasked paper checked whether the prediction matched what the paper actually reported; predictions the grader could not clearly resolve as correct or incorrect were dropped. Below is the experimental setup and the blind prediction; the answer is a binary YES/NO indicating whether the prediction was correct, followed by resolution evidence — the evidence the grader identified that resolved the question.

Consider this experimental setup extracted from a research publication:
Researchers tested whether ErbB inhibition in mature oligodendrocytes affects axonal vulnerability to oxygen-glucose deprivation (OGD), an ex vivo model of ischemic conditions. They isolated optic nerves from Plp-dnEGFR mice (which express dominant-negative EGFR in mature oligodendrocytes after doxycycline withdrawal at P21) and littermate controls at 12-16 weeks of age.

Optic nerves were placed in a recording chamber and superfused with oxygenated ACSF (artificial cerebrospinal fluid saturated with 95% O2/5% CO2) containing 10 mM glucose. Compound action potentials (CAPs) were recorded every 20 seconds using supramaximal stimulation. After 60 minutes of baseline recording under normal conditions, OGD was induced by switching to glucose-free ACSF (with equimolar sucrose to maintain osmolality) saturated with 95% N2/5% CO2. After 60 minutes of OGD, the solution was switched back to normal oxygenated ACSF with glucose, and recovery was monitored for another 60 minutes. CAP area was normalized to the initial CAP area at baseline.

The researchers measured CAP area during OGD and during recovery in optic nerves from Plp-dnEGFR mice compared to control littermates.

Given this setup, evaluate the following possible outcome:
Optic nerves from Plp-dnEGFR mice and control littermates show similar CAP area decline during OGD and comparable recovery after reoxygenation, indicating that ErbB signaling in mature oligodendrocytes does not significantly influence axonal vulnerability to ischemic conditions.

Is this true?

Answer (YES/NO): NO